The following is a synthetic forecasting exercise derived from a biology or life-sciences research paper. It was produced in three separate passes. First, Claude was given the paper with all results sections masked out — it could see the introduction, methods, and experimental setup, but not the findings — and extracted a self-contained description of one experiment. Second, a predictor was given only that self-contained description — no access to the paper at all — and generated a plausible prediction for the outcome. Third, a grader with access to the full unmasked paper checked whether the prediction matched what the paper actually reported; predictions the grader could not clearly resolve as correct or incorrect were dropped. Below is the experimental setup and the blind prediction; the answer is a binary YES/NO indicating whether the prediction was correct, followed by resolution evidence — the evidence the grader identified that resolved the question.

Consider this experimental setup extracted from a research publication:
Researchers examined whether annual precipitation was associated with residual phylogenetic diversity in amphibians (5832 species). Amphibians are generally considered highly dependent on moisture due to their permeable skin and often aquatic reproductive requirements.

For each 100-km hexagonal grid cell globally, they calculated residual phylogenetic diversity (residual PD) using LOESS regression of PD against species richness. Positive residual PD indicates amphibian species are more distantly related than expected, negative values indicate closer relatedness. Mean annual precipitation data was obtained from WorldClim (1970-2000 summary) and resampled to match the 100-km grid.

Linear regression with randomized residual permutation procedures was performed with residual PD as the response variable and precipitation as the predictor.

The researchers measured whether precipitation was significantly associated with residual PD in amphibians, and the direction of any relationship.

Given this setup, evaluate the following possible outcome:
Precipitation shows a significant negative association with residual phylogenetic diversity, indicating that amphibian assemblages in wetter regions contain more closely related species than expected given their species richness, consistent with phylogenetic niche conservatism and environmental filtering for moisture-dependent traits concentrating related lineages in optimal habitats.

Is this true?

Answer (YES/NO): NO